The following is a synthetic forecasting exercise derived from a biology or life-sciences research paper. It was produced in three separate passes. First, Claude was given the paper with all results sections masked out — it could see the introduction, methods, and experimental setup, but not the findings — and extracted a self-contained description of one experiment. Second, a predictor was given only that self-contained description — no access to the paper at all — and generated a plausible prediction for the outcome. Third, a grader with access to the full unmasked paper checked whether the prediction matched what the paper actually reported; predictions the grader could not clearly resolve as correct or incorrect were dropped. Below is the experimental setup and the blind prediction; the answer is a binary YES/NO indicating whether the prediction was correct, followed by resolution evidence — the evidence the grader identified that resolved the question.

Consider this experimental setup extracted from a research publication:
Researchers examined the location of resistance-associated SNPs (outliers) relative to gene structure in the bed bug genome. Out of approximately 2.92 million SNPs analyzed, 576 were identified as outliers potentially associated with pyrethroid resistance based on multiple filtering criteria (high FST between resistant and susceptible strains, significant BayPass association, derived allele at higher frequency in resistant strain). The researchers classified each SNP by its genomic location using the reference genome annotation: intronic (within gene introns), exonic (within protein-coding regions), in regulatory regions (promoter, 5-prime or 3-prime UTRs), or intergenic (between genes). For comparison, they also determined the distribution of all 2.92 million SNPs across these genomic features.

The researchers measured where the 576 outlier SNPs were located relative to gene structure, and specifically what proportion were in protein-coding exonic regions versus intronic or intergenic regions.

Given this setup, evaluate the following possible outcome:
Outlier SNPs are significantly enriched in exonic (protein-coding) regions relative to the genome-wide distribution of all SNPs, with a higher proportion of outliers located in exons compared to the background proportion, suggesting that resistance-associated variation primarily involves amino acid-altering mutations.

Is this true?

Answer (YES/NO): NO